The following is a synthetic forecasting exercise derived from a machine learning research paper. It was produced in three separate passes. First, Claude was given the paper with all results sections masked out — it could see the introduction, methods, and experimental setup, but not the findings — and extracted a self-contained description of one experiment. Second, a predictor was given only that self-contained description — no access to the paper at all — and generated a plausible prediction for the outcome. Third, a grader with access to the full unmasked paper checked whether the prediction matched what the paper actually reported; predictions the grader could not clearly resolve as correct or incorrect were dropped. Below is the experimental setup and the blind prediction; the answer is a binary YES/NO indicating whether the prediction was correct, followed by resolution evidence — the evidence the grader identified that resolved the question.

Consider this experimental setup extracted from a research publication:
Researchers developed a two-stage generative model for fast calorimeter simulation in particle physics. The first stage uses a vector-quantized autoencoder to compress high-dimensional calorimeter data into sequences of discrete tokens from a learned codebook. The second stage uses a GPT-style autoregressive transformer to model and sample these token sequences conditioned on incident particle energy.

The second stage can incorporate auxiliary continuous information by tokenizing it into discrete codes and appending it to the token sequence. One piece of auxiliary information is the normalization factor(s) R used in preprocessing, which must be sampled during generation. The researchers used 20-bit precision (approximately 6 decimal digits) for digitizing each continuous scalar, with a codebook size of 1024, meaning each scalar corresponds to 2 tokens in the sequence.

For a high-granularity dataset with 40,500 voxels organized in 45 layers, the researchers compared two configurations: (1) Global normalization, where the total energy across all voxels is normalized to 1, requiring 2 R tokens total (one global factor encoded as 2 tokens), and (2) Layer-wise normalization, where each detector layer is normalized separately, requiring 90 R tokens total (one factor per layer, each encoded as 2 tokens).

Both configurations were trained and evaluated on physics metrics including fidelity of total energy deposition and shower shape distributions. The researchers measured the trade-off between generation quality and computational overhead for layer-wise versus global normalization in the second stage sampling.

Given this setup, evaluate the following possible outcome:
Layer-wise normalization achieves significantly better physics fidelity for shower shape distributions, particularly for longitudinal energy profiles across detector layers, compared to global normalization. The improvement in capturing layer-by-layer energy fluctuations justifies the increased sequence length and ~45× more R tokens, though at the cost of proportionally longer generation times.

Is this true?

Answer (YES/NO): NO